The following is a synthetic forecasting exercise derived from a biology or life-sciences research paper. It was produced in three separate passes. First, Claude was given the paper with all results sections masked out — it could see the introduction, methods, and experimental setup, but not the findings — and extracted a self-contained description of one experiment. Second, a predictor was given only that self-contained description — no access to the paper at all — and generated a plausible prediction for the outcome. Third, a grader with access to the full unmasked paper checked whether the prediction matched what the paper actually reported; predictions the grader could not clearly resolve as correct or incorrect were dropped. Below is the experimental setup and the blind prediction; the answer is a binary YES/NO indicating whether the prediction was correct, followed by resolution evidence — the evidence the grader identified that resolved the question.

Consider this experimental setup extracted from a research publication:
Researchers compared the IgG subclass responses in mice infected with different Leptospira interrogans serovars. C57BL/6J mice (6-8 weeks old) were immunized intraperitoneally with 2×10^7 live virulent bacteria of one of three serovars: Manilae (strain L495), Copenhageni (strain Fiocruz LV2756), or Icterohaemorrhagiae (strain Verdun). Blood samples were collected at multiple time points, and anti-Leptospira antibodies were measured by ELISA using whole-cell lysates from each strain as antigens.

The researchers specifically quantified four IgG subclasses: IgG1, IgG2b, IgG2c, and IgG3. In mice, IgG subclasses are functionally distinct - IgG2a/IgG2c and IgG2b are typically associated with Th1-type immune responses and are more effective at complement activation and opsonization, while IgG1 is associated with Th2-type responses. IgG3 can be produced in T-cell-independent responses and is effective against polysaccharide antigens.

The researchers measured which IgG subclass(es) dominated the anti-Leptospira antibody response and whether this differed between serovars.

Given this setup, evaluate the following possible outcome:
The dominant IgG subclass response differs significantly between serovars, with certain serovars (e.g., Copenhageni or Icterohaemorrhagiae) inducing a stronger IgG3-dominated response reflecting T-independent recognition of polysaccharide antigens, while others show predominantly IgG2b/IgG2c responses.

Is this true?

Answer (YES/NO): NO